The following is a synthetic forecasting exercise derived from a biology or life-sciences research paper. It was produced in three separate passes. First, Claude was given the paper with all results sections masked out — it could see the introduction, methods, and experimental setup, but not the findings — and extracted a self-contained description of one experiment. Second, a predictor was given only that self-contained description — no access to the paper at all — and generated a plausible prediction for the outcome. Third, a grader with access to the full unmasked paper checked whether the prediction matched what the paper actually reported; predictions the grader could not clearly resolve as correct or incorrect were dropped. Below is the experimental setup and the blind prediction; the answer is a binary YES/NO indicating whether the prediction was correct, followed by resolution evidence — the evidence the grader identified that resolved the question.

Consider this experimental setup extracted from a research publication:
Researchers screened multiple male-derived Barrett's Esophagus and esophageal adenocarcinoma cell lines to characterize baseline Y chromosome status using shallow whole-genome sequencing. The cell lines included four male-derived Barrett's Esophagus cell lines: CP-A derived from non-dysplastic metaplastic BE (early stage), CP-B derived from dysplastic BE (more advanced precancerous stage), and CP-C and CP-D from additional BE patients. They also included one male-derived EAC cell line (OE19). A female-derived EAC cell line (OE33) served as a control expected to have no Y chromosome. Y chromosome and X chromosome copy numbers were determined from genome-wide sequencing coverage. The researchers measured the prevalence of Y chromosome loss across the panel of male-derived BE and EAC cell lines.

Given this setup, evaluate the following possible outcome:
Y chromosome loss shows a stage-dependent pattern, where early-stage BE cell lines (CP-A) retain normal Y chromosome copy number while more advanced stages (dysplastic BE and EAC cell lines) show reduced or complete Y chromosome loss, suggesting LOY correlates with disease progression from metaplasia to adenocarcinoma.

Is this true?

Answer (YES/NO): YES